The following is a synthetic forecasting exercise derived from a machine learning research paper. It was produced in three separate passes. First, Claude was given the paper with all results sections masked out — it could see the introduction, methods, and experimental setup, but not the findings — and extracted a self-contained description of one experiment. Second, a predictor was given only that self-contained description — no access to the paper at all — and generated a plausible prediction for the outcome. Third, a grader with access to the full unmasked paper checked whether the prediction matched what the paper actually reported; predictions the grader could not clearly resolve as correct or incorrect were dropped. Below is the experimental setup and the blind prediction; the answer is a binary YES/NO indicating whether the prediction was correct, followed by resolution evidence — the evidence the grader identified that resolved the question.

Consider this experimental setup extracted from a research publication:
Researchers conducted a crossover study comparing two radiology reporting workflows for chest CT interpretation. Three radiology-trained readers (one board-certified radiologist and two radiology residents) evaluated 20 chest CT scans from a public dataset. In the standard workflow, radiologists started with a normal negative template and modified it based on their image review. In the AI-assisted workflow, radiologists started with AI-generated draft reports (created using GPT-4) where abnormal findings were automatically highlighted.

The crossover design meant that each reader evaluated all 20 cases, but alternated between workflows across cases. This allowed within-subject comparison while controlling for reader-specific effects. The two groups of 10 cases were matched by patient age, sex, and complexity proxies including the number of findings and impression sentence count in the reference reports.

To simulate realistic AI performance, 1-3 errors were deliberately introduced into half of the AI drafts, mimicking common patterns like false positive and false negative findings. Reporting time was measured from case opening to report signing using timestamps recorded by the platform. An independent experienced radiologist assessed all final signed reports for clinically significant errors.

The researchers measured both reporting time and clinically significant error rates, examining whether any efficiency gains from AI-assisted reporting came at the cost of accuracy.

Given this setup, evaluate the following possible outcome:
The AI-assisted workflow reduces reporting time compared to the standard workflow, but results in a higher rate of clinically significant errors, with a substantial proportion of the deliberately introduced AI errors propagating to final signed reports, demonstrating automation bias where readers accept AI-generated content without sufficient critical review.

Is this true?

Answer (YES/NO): NO